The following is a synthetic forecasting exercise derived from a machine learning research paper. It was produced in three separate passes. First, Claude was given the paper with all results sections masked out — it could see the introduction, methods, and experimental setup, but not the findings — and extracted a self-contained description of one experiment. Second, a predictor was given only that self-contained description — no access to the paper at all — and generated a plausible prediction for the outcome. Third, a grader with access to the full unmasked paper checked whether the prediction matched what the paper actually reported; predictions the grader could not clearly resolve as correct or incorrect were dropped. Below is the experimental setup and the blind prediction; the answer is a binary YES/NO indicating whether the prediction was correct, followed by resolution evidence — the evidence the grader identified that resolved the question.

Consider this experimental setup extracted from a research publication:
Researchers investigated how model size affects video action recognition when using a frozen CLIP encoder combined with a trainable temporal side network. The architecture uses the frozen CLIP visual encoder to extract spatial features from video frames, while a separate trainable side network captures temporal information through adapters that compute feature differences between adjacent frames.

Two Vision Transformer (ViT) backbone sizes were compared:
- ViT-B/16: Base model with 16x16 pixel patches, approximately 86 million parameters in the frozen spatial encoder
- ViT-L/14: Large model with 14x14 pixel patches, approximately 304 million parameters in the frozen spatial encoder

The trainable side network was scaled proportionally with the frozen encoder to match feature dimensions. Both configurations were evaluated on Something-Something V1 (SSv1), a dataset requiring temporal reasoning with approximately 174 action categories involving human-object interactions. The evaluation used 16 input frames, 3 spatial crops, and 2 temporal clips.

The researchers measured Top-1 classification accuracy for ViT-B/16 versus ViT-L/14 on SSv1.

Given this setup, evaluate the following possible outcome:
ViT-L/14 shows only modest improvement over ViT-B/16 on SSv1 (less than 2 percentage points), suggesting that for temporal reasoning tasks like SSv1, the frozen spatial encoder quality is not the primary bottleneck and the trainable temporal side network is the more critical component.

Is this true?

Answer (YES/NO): NO